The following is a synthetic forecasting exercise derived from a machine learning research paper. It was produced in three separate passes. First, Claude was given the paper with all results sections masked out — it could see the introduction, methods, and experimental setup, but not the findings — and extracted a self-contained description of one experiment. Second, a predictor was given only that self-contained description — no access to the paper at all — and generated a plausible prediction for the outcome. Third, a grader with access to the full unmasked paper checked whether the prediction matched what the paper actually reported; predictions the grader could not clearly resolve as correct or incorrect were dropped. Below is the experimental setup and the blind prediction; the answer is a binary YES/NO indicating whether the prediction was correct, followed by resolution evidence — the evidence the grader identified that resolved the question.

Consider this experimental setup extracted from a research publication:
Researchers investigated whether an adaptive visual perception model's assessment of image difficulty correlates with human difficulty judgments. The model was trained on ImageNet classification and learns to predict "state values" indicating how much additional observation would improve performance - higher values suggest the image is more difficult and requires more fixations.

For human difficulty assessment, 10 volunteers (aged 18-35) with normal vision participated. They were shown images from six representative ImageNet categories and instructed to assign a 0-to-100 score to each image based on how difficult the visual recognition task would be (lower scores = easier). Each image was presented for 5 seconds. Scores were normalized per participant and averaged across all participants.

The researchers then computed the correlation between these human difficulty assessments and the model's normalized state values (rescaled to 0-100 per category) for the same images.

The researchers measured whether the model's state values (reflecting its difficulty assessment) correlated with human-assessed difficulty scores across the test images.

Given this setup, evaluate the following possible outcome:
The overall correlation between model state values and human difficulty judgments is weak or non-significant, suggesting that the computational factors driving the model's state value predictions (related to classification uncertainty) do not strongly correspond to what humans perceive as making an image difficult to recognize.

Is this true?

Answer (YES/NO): NO